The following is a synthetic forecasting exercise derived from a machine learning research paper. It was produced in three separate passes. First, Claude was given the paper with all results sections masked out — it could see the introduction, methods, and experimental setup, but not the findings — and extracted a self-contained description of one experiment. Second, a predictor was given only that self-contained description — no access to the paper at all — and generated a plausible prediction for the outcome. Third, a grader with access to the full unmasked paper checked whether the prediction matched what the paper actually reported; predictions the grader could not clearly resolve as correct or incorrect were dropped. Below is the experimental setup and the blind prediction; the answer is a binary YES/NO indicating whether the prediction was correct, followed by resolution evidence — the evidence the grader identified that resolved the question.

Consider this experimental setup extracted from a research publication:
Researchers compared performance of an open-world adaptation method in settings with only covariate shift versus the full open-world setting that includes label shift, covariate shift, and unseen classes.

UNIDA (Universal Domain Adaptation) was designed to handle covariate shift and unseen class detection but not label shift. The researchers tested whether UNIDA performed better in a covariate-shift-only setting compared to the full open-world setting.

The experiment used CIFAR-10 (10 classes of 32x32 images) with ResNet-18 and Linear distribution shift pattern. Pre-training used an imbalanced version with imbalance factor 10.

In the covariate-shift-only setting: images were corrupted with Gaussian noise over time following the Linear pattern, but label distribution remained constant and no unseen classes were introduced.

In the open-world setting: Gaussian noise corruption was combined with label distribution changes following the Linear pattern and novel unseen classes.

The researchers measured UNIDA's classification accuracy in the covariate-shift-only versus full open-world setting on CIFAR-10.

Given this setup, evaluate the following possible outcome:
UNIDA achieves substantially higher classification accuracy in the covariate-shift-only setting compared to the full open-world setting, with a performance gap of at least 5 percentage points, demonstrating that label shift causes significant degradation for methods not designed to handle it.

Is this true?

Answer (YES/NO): NO